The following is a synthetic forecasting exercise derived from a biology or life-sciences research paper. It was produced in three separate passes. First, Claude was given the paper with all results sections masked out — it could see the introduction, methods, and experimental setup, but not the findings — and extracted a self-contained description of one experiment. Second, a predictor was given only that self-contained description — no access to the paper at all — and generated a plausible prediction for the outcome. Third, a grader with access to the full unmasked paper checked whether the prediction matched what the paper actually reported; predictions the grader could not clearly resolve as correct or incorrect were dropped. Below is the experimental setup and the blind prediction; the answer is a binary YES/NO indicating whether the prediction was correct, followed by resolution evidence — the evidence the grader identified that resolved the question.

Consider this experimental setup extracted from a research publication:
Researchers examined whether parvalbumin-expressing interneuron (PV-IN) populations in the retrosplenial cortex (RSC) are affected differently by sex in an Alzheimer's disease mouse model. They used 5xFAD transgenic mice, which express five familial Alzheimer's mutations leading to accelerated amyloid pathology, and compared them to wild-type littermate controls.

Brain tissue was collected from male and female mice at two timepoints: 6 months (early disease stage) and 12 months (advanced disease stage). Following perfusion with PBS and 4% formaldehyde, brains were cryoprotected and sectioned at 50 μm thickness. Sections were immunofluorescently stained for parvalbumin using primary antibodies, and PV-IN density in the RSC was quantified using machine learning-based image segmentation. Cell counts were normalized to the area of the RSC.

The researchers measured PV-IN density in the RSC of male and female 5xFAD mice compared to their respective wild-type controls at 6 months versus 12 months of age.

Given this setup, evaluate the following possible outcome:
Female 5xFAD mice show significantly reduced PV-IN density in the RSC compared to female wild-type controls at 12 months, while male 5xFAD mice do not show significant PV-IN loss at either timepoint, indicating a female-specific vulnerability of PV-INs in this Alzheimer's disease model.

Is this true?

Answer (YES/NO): NO